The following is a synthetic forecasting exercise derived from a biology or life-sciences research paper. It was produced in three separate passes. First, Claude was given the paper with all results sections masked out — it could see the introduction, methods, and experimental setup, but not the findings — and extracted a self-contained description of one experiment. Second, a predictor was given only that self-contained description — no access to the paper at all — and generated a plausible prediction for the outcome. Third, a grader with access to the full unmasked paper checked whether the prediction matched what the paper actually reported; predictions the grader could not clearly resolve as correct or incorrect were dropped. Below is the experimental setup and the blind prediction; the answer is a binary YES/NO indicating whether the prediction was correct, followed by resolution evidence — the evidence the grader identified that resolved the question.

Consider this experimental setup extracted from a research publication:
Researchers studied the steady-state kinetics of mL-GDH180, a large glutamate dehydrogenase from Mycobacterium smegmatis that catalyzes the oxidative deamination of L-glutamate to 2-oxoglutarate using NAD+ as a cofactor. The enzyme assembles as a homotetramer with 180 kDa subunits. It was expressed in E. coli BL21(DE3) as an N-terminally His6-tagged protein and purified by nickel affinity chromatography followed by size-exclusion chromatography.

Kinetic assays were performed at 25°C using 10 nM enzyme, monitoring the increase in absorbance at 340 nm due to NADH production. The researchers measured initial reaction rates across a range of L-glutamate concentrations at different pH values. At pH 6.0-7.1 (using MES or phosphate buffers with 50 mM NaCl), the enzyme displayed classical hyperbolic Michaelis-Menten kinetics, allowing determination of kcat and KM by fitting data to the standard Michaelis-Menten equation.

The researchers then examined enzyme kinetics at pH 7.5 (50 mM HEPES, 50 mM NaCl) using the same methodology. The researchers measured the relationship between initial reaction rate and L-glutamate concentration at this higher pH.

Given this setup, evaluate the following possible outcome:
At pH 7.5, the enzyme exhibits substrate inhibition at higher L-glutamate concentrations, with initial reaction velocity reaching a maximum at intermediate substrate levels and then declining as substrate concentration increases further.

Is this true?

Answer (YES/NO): NO